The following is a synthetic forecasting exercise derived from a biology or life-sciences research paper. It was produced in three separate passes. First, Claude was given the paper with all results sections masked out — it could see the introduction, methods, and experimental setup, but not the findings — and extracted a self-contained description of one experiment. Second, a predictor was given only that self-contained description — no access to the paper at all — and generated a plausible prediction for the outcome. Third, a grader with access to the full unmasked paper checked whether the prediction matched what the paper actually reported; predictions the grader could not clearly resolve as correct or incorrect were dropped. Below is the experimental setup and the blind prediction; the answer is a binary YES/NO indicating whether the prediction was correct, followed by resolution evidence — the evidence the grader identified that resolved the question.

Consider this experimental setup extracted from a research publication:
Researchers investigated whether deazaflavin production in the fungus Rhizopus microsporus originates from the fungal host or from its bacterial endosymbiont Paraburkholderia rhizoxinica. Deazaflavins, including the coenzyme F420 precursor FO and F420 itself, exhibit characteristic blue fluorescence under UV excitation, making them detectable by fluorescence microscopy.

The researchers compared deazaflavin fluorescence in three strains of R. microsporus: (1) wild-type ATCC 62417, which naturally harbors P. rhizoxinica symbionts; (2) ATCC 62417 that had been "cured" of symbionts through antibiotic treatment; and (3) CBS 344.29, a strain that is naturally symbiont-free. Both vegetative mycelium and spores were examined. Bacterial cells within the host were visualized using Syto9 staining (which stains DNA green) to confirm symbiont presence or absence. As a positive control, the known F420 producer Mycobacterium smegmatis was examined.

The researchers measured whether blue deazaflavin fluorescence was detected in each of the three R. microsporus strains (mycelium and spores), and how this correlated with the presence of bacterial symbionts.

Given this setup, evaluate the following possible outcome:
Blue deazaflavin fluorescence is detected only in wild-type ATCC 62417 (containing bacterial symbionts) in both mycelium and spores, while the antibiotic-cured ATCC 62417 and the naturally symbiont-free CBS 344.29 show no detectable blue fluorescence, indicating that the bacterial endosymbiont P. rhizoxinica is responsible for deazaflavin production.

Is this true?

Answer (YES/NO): YES